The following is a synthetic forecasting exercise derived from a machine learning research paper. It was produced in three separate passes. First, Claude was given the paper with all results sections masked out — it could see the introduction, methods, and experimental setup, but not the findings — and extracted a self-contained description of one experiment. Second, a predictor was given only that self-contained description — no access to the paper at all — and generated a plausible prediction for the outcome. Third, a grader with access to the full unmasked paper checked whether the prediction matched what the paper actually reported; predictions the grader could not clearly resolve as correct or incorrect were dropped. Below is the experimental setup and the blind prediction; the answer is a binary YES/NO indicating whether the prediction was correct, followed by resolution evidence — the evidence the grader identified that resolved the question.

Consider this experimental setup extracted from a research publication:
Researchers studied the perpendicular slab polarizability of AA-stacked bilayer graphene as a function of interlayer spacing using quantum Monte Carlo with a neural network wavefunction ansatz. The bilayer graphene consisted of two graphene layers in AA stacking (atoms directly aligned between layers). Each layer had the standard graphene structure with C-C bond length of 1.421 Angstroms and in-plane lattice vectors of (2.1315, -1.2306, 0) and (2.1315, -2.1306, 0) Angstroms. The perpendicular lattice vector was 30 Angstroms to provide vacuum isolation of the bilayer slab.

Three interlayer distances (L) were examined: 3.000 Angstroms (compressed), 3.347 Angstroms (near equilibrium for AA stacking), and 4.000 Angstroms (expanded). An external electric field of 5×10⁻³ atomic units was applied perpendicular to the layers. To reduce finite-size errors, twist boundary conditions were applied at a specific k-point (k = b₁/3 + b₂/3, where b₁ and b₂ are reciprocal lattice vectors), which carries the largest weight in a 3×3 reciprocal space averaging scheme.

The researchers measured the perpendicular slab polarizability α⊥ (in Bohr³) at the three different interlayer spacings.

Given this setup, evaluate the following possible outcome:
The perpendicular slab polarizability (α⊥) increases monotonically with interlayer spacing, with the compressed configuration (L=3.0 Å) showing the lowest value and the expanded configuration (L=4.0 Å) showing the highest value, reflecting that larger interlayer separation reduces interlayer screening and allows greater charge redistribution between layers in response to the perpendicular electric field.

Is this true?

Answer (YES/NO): NO